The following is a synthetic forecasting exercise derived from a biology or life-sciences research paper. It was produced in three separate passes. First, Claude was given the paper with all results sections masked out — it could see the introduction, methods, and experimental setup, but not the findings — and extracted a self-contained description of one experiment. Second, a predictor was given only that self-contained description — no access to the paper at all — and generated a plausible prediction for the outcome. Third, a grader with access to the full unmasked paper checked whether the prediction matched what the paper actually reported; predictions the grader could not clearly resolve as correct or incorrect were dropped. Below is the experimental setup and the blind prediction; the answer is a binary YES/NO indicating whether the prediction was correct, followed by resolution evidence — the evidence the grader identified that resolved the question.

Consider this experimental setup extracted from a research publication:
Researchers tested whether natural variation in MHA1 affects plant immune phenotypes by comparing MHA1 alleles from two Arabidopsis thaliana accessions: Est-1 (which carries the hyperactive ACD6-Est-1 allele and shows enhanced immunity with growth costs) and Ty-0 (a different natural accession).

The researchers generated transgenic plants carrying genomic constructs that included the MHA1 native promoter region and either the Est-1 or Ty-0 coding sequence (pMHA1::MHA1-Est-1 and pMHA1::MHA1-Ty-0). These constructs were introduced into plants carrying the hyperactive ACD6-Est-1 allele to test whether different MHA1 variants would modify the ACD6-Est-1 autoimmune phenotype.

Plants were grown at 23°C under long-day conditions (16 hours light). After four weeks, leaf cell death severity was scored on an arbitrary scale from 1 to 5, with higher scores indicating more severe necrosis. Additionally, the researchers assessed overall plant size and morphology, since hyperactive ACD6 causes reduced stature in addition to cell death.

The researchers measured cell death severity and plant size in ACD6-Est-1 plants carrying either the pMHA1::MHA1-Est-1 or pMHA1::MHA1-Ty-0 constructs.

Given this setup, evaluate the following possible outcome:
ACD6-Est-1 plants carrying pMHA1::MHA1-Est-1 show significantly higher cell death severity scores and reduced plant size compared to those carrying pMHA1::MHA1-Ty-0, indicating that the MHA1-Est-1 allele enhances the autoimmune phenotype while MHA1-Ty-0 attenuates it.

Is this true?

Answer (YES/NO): NO